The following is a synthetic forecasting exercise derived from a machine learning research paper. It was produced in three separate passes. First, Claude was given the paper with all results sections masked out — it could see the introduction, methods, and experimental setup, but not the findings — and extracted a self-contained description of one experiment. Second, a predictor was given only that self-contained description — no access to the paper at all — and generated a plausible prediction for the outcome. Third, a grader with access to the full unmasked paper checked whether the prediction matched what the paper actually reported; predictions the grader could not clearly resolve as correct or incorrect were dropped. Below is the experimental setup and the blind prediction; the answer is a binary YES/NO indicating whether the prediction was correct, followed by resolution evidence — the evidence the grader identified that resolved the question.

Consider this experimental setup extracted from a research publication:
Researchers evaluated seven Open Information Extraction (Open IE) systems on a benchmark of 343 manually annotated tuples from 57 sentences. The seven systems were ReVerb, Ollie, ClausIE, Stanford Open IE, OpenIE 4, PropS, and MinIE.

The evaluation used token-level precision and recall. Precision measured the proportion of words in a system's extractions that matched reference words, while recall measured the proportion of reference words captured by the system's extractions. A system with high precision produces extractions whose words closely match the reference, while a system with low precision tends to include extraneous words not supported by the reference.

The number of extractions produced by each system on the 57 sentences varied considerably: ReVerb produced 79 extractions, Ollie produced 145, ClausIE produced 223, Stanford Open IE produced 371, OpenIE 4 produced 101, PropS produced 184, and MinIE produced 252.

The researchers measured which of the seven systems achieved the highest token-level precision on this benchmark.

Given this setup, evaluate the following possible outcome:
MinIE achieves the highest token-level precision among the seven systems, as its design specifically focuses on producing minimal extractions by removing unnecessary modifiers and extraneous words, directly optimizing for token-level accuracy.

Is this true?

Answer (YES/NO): NO